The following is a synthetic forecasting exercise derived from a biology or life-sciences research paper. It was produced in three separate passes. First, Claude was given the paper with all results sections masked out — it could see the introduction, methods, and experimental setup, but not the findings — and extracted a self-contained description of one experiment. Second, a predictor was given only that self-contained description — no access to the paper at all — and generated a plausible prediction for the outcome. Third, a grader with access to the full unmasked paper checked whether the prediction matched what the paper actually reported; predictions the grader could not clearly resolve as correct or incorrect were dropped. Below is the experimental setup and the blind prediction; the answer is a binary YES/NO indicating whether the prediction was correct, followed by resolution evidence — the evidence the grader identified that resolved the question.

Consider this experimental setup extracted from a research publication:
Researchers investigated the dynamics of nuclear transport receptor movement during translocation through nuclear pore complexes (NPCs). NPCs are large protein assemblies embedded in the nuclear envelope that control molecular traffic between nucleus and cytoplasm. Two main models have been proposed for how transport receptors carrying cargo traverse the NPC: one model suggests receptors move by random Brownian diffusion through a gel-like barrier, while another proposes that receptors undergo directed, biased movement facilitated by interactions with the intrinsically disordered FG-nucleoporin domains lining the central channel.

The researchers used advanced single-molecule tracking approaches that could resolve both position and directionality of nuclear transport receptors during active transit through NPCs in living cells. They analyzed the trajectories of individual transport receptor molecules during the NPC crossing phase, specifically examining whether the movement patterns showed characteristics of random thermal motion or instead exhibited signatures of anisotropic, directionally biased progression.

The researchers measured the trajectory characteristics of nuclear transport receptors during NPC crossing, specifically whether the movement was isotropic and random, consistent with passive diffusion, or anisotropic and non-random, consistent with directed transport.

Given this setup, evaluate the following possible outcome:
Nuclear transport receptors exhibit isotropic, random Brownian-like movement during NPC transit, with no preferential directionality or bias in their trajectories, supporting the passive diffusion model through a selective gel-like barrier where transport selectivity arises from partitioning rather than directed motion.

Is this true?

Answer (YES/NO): NO